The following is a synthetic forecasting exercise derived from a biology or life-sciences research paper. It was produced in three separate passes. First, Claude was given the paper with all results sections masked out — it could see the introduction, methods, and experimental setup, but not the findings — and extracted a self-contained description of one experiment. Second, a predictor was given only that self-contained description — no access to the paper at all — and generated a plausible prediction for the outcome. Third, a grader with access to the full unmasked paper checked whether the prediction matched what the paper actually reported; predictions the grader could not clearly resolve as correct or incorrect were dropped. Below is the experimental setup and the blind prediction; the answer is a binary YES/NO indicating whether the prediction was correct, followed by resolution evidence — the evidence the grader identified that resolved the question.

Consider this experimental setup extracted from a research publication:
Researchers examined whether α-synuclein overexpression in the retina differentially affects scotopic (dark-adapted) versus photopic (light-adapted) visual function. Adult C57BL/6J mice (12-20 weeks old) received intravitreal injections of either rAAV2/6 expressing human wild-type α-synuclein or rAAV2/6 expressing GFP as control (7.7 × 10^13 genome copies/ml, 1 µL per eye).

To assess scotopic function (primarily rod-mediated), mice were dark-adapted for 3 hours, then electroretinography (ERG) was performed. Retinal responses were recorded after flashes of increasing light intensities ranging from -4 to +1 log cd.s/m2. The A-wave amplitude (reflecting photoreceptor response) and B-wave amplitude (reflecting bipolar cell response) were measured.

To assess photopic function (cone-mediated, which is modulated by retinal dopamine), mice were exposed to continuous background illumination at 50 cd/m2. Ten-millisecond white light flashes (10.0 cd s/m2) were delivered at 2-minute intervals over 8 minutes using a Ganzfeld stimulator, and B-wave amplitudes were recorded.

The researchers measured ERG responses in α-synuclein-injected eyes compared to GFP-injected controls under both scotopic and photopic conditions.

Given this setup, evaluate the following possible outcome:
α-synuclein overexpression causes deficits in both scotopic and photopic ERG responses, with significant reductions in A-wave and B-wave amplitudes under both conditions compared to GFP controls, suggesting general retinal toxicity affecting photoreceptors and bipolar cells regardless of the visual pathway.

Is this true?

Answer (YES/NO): NO